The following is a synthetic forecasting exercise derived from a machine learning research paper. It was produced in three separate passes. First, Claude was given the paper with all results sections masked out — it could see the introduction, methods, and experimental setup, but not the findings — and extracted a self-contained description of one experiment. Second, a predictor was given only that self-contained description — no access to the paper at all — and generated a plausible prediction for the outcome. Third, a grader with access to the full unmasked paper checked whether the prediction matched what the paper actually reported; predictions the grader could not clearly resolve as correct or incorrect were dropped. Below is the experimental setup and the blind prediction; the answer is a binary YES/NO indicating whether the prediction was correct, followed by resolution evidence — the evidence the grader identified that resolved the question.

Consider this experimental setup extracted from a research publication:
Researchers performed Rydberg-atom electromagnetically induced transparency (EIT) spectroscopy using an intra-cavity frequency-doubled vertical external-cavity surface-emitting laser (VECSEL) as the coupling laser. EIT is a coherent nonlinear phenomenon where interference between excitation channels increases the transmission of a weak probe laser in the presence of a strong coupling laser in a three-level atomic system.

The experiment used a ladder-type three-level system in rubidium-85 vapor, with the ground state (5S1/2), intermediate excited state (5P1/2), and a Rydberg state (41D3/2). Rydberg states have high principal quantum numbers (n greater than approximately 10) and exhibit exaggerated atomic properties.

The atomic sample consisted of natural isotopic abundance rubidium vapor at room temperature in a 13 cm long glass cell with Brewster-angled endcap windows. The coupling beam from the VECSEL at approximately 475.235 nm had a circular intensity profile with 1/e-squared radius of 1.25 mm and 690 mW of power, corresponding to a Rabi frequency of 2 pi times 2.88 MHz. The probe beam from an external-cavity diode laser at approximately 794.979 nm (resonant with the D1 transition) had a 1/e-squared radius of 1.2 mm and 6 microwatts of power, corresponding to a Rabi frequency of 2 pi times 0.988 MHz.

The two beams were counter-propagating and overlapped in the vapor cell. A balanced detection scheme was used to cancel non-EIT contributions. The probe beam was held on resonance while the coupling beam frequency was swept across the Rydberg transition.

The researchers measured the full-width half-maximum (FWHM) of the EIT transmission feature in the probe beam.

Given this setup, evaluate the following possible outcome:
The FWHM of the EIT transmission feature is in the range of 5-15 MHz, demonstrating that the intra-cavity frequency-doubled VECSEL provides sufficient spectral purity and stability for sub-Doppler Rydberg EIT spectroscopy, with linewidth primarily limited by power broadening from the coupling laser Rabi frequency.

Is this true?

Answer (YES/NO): NO